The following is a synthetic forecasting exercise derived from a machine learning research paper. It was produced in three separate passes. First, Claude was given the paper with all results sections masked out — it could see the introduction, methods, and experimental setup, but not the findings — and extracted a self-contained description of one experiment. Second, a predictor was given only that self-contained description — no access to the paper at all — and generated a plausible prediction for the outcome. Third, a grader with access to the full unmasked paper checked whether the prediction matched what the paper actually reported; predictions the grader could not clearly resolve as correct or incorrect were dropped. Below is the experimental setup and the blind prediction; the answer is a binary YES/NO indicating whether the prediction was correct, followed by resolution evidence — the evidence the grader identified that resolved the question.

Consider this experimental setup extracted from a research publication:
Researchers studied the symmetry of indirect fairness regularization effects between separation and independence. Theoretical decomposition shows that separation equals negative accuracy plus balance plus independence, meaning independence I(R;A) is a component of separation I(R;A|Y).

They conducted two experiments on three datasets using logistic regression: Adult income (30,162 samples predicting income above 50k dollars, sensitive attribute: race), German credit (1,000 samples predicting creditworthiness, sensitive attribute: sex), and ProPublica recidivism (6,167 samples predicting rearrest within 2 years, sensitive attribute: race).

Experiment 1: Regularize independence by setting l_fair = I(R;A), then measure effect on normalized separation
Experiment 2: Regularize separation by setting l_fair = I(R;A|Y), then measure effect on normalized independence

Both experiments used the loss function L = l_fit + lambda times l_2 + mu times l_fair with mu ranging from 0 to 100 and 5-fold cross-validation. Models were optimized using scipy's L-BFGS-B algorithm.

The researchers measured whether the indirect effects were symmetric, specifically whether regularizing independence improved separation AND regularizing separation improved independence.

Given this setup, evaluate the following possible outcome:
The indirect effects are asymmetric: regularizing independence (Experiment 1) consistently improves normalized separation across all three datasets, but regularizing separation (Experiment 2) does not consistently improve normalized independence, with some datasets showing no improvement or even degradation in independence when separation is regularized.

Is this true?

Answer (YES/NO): NO